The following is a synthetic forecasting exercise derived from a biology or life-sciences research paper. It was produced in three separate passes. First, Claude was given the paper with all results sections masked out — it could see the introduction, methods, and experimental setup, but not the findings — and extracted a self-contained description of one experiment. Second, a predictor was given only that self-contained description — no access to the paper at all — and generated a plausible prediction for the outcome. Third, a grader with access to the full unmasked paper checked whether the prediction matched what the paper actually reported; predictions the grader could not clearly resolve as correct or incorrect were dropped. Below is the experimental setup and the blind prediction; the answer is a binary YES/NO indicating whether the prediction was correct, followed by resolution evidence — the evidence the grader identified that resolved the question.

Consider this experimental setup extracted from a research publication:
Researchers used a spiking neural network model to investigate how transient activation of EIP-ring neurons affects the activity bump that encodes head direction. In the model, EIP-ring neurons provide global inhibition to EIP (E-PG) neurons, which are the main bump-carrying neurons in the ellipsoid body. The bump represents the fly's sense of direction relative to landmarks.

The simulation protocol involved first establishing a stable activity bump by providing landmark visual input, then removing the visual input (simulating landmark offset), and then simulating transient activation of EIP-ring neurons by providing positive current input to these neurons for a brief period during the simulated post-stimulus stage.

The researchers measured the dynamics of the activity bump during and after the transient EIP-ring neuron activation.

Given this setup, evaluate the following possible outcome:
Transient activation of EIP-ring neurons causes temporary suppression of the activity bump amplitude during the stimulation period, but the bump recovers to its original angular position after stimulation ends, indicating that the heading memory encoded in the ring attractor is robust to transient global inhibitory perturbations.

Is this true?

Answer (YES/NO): NO